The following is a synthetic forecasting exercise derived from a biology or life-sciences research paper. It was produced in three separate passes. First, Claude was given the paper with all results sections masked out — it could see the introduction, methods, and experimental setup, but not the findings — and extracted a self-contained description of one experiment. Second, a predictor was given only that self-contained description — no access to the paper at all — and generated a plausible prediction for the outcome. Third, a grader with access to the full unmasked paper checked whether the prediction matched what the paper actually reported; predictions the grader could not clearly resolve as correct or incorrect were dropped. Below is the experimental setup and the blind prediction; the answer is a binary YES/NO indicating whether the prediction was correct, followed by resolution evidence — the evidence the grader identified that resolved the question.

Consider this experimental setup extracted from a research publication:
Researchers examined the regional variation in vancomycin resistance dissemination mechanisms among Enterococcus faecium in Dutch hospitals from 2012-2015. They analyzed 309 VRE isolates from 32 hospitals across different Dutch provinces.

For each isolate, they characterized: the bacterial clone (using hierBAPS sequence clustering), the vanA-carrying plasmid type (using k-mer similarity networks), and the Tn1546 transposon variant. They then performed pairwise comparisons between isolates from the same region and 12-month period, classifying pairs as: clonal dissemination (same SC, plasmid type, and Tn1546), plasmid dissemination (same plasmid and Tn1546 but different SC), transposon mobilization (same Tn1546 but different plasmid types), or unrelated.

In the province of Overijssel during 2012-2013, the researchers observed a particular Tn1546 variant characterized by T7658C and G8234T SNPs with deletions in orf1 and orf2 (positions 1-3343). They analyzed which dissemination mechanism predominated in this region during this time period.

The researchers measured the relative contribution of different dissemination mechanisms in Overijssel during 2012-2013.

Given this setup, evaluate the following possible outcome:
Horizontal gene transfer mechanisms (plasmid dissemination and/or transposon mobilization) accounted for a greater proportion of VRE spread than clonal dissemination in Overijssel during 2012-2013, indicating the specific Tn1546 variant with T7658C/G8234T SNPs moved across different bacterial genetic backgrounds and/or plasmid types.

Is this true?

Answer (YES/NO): YES